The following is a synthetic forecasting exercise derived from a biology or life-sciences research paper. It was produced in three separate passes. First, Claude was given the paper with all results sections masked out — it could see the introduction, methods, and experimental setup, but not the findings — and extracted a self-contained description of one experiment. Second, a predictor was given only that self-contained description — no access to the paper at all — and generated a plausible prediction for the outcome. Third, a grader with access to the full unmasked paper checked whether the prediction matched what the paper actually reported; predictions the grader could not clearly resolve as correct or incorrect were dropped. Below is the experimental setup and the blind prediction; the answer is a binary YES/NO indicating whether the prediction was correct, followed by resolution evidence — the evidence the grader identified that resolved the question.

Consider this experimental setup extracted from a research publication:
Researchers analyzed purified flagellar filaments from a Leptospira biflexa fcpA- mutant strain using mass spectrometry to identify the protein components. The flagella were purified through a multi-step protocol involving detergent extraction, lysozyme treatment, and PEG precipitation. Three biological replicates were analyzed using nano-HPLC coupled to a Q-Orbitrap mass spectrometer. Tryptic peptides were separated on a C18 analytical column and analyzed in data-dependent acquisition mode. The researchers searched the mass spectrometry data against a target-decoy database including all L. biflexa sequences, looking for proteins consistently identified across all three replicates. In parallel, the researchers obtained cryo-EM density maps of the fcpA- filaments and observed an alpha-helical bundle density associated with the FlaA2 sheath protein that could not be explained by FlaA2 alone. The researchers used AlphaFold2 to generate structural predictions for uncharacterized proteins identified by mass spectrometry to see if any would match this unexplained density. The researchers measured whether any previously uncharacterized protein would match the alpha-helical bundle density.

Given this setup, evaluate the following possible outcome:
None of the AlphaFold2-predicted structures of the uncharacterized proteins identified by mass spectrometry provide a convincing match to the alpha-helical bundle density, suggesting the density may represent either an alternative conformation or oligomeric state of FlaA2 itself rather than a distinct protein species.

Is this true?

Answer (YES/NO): NO